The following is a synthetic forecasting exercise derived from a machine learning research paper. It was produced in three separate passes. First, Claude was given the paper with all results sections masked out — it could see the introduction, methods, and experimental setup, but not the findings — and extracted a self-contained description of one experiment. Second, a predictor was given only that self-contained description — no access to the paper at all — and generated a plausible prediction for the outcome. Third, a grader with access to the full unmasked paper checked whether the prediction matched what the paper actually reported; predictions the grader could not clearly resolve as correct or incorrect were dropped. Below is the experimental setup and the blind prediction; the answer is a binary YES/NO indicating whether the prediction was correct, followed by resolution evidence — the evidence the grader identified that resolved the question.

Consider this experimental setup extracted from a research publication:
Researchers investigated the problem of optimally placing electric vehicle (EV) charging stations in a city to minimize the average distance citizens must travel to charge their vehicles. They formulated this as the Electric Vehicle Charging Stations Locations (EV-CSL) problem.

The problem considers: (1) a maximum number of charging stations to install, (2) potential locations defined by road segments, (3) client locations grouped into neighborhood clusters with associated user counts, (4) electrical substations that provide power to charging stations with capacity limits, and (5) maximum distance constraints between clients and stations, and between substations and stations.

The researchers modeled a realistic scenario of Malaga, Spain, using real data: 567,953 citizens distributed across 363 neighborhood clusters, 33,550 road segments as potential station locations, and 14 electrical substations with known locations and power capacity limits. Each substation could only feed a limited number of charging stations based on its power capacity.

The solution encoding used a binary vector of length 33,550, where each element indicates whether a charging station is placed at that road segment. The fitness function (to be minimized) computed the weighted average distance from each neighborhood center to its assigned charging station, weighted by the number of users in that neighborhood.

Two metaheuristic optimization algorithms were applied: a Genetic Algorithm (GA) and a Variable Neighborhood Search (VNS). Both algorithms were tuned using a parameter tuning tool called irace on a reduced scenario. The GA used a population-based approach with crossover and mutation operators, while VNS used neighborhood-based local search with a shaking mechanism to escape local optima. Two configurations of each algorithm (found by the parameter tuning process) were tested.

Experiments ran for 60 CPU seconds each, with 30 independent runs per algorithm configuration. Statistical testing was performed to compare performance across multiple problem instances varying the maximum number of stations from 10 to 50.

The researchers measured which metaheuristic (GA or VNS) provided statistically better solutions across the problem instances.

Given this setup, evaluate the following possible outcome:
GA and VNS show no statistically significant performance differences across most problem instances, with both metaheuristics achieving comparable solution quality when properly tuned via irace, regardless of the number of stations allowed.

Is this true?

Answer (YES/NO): NO